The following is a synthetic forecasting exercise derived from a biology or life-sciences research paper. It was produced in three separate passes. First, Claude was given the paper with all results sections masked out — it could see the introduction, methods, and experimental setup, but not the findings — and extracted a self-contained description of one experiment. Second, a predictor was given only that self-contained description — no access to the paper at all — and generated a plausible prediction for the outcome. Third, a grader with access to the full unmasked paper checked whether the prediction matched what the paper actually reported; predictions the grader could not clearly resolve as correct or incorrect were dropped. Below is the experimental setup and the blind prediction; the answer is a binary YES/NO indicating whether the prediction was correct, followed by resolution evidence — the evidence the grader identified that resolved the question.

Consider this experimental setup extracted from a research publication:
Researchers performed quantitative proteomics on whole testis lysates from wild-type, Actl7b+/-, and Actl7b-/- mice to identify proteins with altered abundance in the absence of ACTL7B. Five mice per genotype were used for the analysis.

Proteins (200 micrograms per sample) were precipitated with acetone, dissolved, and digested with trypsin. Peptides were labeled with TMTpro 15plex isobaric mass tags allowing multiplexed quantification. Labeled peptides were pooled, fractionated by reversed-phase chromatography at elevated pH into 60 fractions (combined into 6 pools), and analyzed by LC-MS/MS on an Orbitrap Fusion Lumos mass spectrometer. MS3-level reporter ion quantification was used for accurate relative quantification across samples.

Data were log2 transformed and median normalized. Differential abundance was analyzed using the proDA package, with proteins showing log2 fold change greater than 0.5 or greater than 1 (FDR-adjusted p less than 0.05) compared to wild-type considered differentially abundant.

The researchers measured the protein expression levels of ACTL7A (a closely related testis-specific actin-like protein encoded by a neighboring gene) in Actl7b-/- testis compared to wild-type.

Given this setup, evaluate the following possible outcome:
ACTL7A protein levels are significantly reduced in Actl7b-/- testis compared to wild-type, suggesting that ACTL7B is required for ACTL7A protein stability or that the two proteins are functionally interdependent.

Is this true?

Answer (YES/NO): NO